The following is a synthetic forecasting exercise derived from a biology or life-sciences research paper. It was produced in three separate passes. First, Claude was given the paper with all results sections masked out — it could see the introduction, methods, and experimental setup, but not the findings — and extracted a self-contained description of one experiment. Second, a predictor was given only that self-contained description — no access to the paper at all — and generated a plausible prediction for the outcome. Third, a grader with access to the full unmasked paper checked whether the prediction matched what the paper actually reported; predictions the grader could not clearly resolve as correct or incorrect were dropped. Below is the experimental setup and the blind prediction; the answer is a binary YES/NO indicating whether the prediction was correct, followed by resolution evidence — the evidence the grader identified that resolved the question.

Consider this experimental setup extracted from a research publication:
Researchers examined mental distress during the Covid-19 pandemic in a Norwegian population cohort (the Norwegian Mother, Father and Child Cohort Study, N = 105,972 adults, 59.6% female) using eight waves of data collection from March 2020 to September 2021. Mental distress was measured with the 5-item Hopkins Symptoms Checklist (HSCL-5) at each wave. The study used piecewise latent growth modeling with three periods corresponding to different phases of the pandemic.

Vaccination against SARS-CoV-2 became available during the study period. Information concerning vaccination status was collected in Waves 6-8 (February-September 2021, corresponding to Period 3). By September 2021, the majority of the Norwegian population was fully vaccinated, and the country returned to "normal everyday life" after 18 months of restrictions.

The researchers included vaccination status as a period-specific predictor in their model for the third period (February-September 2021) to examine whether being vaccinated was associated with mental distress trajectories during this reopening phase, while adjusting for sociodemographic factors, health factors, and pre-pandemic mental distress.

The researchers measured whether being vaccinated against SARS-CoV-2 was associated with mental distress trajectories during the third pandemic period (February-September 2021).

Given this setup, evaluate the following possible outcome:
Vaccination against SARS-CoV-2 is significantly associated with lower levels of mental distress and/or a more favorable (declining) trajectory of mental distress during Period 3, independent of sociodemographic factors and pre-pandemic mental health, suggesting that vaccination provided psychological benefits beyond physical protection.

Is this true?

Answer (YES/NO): NO